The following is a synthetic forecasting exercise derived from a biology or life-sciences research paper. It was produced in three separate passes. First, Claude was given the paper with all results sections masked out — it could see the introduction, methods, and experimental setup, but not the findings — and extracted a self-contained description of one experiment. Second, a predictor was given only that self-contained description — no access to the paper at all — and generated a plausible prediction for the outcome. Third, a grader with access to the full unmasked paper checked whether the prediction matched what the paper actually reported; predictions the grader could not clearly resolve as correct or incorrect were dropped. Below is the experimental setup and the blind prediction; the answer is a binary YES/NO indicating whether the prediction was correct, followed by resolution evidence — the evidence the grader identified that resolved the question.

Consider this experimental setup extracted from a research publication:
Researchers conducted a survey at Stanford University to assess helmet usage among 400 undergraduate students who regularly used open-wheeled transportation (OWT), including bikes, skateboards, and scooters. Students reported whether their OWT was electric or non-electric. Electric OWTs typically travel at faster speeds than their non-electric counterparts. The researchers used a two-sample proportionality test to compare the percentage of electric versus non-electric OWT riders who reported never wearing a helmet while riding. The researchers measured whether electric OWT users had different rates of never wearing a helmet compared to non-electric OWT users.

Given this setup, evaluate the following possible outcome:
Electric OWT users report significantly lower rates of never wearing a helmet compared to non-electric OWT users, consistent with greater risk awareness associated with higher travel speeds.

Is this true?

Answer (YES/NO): NO